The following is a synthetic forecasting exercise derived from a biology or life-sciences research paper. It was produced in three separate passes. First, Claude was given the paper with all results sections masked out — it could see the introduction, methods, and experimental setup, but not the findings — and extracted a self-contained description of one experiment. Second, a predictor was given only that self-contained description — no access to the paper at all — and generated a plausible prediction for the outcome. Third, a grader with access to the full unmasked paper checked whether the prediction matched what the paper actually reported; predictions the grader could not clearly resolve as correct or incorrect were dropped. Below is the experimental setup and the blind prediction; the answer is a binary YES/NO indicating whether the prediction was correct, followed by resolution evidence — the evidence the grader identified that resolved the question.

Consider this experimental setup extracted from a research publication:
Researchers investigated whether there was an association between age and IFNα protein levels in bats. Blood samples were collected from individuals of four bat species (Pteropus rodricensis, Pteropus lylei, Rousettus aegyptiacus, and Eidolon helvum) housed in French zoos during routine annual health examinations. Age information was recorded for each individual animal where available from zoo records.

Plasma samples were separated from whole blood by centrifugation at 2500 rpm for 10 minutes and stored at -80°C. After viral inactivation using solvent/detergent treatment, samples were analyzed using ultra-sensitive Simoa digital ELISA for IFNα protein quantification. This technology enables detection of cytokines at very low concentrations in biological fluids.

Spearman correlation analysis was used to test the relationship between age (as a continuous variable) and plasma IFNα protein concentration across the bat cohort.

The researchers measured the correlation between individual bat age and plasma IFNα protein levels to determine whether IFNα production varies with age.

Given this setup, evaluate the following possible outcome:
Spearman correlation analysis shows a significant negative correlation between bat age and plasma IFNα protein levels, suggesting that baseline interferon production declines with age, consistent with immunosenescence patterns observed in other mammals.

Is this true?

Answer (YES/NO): NO